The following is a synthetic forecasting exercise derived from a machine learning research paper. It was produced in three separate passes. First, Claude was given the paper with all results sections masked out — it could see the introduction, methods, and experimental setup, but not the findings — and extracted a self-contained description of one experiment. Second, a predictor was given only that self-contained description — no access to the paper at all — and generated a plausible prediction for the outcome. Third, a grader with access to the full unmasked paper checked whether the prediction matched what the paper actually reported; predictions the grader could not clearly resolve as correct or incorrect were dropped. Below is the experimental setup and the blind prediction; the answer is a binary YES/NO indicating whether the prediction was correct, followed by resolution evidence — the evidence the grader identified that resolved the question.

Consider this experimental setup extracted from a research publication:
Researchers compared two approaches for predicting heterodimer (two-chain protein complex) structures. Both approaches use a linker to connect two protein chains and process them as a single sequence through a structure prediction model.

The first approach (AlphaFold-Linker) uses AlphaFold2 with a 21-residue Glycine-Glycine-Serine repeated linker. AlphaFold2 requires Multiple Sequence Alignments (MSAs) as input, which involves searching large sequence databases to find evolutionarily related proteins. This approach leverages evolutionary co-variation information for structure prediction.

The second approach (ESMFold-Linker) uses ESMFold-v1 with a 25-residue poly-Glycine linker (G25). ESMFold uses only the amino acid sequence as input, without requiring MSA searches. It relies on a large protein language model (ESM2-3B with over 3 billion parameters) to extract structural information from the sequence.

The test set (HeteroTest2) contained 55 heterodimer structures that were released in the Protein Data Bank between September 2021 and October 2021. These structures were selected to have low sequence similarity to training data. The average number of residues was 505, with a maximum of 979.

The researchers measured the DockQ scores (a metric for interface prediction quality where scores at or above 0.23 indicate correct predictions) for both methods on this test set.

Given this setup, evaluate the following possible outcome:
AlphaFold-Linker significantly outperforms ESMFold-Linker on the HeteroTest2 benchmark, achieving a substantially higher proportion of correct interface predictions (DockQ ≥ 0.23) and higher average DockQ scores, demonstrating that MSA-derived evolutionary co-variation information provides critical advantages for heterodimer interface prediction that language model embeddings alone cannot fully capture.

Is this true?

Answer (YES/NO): NO